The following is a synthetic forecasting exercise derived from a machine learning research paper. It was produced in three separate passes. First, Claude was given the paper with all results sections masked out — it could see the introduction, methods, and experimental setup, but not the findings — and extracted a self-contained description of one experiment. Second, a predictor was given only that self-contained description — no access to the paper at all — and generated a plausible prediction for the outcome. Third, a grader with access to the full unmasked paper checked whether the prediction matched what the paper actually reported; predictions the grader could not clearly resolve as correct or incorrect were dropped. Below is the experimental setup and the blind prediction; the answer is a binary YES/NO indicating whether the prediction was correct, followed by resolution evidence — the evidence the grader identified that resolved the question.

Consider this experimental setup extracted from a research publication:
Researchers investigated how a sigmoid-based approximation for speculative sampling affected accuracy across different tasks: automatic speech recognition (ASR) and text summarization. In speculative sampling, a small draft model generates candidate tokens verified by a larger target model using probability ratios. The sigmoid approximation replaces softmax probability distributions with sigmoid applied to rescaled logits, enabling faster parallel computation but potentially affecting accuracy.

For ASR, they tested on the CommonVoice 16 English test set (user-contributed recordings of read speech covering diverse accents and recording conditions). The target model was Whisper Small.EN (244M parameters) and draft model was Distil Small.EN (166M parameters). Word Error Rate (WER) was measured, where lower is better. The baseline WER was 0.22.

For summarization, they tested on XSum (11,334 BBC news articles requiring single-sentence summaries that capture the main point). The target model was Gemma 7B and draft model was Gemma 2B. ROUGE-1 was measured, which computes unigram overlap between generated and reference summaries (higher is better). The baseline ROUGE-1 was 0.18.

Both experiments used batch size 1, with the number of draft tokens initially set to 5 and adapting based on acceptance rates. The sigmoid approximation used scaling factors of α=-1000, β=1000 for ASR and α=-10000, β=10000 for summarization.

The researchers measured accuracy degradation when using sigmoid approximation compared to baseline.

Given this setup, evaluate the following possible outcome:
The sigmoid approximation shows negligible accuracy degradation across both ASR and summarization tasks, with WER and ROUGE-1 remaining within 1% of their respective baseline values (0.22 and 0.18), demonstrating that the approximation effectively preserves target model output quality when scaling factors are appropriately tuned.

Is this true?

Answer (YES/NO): NO